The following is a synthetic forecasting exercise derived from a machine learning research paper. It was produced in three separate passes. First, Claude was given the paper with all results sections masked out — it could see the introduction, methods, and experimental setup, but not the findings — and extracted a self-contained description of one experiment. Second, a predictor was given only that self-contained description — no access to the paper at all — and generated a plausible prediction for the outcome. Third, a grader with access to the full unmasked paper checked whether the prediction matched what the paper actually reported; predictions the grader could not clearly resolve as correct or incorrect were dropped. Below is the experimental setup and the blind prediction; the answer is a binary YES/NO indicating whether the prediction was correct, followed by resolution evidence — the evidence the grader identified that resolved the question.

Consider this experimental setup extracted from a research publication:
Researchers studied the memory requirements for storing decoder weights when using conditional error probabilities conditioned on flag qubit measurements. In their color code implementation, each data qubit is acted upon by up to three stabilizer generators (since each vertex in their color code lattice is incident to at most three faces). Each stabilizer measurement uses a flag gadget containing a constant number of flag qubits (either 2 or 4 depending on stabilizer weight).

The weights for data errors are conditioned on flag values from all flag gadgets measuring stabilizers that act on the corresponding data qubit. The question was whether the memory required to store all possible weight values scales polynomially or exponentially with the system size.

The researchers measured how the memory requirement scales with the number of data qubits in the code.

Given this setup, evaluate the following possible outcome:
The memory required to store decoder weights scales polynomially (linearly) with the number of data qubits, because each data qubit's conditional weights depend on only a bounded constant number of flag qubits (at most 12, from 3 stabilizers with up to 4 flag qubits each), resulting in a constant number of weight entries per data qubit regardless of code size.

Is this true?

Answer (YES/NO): YES